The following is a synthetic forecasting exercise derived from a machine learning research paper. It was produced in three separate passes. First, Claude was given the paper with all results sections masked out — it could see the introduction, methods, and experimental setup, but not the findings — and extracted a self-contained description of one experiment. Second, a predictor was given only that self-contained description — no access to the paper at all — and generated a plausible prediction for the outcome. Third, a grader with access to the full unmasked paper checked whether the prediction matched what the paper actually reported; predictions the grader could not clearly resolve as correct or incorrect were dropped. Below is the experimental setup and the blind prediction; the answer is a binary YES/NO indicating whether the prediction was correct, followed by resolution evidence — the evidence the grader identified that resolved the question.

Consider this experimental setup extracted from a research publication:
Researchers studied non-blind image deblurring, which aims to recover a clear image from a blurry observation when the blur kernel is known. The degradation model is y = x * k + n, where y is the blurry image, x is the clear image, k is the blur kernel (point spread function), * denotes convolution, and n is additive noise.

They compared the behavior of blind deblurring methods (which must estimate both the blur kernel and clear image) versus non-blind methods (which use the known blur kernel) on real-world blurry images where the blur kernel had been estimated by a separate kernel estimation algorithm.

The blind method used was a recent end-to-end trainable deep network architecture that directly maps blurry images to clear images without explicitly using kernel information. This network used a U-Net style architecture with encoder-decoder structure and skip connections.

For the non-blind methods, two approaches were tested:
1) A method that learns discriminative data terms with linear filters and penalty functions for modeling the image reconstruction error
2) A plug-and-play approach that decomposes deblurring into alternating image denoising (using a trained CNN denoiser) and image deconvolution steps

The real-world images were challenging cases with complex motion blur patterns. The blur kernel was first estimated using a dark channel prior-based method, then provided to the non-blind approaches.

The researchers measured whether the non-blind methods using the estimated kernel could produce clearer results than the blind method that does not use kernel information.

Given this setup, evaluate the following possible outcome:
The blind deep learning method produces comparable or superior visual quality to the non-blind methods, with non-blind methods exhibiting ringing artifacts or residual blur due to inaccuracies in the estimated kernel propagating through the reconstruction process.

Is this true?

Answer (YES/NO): NO